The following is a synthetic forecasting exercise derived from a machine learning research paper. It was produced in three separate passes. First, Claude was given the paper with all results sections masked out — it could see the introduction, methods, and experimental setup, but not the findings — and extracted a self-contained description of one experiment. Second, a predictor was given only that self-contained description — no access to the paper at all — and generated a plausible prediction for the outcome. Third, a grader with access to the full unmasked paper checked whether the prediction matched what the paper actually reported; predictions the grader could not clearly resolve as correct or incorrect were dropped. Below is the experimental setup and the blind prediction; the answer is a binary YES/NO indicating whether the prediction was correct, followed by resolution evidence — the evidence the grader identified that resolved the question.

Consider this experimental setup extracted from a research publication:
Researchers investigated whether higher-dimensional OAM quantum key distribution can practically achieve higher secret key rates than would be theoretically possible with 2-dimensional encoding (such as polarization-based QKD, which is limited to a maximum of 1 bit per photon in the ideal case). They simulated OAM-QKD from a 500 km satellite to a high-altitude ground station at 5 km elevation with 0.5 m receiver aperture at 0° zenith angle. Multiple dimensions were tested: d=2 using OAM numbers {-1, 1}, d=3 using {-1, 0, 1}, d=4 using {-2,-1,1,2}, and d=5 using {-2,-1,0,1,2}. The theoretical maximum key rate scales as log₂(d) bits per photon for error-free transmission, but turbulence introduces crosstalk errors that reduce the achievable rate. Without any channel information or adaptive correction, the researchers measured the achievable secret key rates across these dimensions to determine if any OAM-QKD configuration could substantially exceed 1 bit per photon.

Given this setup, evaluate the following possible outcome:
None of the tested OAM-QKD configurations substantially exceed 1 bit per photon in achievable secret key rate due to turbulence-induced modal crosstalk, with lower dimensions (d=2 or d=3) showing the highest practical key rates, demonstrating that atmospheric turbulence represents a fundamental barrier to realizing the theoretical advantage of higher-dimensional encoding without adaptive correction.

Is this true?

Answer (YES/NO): NO